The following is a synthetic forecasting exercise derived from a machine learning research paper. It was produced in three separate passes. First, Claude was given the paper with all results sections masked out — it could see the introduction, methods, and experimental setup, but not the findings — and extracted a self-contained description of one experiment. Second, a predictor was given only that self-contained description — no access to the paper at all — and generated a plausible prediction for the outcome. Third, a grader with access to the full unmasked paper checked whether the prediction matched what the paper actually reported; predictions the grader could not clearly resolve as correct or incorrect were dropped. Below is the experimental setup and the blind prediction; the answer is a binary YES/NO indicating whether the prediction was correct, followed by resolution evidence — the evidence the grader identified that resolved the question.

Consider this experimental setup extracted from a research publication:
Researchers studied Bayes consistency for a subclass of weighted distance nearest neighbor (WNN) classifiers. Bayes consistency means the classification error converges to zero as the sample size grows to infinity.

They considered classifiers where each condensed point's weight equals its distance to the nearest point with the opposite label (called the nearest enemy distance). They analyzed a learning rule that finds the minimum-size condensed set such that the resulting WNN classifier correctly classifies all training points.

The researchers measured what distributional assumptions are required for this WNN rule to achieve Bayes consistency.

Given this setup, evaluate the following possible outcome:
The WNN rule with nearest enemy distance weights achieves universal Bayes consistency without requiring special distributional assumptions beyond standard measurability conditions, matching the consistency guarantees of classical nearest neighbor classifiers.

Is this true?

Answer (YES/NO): NO